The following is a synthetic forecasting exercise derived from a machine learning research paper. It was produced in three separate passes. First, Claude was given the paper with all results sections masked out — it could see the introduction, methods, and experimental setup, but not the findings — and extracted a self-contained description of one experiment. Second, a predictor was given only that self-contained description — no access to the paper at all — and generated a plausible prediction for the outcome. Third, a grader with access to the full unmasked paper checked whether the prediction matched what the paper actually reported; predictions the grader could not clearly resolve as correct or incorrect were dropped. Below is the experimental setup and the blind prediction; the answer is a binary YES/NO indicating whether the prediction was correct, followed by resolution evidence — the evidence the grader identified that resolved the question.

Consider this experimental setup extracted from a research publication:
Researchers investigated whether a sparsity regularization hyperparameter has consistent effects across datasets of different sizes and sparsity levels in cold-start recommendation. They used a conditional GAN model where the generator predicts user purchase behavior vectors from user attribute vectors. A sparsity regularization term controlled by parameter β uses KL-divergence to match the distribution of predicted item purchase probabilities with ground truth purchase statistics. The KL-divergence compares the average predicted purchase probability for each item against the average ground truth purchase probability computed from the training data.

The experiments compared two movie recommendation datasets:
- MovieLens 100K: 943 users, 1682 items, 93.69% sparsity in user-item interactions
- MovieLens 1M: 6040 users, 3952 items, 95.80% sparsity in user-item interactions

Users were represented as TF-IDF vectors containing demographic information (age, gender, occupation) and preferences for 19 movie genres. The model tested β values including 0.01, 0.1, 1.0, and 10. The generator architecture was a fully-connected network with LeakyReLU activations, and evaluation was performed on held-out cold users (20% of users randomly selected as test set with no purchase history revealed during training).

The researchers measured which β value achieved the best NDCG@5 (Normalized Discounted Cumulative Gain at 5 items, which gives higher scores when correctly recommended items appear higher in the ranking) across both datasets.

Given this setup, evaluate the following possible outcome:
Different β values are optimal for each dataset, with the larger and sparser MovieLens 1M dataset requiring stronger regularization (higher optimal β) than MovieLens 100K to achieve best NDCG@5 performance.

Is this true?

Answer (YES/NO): NO